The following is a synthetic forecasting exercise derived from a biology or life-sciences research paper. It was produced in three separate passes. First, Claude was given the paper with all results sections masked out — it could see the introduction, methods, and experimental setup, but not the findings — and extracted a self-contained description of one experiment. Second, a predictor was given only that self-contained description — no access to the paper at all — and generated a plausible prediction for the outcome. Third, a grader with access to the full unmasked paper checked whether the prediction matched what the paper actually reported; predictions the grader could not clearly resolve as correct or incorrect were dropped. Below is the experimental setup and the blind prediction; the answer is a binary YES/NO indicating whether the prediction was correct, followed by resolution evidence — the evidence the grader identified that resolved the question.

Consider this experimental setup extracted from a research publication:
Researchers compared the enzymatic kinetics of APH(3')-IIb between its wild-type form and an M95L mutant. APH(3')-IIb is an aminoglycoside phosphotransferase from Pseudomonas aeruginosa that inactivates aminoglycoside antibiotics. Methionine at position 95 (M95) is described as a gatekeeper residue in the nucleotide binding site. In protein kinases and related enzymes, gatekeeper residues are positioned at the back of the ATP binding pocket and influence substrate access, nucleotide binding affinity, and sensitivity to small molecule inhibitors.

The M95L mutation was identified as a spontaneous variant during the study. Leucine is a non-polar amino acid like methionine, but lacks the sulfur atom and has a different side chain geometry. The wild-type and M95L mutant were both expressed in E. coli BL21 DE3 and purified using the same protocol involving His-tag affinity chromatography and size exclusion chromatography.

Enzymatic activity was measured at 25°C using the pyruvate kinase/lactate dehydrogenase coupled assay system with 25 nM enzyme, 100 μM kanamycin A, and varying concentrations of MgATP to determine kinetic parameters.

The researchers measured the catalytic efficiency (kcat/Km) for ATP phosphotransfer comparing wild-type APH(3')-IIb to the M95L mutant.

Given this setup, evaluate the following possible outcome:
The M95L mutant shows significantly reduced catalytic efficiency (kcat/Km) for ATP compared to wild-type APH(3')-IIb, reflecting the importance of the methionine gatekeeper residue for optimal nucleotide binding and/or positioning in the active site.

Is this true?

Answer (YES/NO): NO